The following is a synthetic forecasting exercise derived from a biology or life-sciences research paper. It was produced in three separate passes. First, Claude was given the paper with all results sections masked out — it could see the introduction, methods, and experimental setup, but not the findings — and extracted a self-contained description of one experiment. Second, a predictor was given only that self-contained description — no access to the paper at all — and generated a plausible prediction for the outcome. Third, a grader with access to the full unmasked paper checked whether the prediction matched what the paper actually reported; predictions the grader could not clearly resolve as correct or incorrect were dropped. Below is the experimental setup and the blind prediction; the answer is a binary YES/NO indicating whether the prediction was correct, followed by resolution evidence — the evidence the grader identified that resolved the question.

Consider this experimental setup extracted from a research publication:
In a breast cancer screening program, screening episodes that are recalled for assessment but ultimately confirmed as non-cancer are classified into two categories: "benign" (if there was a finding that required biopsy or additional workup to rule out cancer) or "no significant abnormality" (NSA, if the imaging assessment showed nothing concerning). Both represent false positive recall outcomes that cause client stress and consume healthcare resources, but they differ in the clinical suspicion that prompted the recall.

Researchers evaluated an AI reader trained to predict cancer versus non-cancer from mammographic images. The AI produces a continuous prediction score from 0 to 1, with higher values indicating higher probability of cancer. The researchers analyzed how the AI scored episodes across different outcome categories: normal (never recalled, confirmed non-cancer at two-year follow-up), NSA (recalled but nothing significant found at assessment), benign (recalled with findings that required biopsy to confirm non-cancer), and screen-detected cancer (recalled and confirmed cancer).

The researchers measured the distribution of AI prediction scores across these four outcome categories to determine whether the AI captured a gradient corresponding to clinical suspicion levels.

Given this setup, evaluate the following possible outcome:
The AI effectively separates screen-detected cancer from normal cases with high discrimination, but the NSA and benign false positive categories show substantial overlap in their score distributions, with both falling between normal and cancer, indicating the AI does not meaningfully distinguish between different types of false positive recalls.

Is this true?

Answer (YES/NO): NO